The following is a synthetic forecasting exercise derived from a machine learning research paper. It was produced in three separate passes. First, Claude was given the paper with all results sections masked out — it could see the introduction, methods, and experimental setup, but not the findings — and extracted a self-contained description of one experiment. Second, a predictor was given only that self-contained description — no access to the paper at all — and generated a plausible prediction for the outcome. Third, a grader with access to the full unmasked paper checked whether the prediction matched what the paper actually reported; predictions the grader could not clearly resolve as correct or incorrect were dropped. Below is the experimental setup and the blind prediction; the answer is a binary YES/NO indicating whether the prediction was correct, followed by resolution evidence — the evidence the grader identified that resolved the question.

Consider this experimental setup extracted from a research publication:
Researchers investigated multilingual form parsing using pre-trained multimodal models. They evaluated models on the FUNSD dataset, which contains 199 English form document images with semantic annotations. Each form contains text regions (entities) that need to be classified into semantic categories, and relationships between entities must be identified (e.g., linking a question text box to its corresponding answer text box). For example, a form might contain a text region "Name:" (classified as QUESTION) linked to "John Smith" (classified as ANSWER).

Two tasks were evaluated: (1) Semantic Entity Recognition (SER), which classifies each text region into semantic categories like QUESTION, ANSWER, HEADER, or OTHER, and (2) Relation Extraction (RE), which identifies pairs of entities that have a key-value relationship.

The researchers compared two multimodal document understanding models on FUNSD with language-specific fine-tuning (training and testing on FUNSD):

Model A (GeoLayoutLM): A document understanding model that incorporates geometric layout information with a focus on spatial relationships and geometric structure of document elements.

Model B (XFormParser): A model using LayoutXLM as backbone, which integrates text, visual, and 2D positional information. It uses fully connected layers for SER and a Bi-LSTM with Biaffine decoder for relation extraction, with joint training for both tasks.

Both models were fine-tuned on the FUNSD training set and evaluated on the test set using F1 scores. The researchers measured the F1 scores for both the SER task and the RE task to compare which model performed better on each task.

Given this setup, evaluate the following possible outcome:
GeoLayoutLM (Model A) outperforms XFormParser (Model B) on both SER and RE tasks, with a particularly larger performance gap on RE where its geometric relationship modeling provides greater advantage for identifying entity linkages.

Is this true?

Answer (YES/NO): NO